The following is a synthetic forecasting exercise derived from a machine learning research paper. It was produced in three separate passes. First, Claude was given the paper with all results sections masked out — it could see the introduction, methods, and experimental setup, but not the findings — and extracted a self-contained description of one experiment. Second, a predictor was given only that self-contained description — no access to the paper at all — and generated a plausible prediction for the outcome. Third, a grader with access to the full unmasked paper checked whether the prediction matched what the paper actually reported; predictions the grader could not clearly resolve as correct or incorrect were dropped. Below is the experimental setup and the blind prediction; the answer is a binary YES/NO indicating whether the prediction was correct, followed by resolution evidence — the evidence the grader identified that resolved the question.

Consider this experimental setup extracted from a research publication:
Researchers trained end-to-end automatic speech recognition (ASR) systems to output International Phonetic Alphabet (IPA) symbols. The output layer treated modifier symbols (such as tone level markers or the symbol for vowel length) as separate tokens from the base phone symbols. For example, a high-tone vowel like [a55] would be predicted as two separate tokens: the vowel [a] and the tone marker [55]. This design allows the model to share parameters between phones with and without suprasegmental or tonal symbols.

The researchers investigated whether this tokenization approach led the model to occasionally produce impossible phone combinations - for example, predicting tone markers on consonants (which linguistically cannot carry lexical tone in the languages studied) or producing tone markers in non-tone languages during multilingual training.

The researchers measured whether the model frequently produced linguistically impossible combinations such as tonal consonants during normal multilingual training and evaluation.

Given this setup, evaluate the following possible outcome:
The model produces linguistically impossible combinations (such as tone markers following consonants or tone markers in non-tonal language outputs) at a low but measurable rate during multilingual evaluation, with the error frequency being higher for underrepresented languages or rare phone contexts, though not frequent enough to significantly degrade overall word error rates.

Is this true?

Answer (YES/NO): NO